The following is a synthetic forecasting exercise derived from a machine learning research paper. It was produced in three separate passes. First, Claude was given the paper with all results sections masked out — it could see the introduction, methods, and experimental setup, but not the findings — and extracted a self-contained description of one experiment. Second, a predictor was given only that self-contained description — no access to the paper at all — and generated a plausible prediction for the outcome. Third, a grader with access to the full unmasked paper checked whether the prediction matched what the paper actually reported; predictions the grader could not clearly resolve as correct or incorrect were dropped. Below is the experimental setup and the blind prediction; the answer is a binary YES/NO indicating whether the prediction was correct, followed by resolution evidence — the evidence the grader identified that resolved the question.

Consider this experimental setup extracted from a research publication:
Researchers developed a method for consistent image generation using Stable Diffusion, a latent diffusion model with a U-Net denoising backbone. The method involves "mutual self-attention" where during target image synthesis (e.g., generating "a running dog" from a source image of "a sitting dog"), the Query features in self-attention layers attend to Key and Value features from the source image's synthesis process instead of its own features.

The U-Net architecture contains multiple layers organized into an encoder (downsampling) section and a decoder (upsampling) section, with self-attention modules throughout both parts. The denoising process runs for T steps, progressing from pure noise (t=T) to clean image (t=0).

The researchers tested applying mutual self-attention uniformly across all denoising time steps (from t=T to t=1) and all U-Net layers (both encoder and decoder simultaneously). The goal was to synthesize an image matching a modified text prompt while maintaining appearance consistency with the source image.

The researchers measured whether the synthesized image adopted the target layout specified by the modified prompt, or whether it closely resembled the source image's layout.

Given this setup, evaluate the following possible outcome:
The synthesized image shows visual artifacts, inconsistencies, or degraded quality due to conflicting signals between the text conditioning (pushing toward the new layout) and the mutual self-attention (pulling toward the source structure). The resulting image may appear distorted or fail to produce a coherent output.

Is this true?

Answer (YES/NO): NO